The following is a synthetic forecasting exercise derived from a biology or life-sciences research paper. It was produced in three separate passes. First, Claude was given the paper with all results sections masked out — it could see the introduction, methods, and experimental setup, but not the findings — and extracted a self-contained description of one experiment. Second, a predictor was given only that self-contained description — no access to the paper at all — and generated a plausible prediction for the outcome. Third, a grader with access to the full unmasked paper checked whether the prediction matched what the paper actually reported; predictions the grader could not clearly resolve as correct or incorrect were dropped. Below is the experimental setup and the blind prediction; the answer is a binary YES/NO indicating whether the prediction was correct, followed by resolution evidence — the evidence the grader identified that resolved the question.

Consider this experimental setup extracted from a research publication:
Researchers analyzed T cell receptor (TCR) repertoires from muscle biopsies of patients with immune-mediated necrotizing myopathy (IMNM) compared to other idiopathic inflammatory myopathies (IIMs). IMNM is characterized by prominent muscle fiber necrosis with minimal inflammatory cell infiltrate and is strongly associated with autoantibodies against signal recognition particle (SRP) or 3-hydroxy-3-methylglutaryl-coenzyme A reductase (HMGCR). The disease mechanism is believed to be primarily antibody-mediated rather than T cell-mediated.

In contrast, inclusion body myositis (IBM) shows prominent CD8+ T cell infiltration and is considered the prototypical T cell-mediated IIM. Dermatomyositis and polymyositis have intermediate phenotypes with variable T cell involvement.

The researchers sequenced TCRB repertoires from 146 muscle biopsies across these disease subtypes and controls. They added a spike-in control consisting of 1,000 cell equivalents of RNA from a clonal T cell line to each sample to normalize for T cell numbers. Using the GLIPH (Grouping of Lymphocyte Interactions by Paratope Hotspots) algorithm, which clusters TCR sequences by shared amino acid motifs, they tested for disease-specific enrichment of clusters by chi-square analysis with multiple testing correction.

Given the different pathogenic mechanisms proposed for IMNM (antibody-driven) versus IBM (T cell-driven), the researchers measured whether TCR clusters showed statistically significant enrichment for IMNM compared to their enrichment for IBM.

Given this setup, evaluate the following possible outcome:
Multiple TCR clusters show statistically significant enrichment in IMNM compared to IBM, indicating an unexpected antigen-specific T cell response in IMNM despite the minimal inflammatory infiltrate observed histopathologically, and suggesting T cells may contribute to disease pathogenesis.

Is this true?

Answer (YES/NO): NO